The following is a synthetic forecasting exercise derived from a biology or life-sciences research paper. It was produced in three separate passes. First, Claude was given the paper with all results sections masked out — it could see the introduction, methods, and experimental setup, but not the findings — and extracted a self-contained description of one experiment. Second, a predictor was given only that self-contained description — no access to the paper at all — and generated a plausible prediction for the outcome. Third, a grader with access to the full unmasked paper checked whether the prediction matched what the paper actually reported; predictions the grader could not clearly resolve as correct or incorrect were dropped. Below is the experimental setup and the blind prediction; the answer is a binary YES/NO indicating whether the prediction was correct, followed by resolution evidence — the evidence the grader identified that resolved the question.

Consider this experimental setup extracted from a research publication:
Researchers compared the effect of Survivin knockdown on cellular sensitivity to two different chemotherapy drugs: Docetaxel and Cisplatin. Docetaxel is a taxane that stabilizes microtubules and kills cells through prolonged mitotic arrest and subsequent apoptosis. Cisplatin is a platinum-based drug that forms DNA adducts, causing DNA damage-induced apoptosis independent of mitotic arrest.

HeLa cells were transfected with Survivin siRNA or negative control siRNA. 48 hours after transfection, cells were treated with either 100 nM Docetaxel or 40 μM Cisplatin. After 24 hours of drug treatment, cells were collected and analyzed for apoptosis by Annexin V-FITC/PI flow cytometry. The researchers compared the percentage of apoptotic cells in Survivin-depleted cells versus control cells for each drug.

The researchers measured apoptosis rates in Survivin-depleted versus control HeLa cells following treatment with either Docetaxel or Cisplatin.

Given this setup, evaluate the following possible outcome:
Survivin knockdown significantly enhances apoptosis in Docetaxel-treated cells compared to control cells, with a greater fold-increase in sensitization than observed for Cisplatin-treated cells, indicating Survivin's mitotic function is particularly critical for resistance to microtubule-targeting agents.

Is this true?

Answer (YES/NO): NO